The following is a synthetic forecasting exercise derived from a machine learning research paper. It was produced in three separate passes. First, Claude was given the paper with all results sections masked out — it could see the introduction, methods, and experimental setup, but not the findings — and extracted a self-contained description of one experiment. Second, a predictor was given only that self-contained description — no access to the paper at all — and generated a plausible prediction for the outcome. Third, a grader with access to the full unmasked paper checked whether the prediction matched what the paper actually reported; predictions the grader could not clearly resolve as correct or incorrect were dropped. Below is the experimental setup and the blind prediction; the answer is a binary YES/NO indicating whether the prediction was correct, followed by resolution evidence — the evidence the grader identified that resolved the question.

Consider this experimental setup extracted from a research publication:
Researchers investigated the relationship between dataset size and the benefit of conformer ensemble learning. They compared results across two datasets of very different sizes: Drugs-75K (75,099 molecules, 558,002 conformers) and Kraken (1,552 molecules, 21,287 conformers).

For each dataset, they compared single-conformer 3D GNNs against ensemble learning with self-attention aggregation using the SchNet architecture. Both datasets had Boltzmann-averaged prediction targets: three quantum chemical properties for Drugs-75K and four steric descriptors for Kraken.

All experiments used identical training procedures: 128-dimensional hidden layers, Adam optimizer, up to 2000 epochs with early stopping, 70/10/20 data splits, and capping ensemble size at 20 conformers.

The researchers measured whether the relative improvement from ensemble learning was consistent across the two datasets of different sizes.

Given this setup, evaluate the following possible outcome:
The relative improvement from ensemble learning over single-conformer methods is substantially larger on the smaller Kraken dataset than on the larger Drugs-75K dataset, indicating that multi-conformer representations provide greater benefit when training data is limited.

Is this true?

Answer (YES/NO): YES